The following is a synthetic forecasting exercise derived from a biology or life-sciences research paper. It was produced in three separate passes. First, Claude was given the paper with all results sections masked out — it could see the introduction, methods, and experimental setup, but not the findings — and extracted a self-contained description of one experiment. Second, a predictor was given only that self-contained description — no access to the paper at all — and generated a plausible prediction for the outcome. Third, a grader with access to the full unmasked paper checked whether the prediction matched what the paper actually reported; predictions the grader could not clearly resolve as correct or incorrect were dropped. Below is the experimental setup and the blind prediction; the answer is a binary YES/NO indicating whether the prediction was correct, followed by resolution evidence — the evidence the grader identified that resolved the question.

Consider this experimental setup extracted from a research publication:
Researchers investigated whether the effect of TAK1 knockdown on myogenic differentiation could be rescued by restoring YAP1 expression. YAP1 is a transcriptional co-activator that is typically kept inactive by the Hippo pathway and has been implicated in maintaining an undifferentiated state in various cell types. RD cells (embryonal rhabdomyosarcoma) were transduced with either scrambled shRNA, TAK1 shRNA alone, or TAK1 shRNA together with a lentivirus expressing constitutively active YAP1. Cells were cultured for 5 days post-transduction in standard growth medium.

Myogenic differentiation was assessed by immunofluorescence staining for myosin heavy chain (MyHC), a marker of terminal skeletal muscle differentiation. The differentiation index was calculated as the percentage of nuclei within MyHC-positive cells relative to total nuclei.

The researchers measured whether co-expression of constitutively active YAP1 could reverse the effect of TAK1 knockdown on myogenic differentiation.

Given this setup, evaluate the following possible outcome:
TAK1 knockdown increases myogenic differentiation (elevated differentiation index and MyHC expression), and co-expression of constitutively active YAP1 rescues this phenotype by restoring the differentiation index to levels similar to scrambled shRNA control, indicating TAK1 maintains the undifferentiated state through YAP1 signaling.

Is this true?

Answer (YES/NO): NO